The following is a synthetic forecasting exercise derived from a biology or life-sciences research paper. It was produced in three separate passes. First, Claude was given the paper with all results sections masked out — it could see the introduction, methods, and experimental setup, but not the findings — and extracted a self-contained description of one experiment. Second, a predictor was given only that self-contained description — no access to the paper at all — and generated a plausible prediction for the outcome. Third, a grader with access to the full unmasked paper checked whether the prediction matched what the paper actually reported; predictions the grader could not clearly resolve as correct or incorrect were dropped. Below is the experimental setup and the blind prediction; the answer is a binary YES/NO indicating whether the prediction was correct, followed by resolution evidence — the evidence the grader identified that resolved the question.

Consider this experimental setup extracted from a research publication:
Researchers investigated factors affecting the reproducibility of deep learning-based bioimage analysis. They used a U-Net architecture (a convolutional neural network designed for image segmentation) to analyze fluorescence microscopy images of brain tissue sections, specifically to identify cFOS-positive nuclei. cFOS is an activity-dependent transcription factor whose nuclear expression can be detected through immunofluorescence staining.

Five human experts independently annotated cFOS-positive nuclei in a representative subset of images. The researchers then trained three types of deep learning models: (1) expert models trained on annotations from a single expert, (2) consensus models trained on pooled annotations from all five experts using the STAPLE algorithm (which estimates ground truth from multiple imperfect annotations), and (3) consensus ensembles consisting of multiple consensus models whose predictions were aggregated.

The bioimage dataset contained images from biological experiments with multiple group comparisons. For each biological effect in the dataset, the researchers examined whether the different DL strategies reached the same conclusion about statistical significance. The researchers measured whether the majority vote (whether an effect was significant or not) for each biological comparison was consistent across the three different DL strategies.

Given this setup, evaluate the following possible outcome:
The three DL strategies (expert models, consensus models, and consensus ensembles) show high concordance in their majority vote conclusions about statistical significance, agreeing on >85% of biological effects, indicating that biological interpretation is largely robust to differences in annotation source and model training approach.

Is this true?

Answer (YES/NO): YES